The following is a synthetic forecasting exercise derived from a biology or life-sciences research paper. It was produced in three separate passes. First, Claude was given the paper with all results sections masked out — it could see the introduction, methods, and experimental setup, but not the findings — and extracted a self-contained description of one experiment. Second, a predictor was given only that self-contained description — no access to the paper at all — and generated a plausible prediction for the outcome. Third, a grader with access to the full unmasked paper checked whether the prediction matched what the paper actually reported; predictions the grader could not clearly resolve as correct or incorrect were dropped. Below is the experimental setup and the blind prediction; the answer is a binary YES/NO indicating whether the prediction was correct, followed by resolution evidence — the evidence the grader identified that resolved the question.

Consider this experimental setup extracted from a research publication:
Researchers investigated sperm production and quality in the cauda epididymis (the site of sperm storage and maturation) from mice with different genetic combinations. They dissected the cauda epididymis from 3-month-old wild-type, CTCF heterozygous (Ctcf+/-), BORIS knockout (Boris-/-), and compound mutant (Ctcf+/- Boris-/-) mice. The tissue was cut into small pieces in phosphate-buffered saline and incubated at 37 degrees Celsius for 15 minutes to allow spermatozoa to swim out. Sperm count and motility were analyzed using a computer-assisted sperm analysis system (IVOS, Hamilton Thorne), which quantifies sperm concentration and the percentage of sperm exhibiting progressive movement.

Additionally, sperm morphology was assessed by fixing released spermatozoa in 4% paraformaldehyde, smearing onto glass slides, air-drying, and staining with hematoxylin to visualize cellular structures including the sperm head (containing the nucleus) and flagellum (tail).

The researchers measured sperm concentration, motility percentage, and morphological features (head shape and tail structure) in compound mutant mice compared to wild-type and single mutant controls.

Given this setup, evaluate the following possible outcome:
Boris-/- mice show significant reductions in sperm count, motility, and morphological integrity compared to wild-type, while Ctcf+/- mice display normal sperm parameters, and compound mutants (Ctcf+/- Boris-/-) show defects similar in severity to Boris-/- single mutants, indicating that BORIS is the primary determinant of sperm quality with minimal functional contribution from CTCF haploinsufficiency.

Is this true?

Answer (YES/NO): NO